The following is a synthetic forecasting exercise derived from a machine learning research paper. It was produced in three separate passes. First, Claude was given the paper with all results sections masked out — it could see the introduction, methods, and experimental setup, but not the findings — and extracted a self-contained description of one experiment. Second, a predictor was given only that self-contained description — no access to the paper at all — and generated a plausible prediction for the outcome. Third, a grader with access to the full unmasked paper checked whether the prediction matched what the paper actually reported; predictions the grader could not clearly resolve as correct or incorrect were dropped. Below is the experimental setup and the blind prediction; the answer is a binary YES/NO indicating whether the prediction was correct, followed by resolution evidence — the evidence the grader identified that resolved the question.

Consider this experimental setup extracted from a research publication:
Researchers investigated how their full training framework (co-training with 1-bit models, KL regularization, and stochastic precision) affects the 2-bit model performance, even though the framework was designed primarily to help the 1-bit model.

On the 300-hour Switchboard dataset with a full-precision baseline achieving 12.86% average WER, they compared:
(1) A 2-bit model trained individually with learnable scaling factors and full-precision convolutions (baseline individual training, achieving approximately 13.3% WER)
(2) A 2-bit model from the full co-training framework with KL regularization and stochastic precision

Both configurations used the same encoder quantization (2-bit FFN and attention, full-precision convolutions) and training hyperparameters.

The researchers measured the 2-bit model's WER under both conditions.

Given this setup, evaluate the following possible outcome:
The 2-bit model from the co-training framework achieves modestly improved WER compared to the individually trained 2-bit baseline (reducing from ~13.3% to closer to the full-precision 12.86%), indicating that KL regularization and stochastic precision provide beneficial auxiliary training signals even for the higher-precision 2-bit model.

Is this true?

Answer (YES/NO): YES